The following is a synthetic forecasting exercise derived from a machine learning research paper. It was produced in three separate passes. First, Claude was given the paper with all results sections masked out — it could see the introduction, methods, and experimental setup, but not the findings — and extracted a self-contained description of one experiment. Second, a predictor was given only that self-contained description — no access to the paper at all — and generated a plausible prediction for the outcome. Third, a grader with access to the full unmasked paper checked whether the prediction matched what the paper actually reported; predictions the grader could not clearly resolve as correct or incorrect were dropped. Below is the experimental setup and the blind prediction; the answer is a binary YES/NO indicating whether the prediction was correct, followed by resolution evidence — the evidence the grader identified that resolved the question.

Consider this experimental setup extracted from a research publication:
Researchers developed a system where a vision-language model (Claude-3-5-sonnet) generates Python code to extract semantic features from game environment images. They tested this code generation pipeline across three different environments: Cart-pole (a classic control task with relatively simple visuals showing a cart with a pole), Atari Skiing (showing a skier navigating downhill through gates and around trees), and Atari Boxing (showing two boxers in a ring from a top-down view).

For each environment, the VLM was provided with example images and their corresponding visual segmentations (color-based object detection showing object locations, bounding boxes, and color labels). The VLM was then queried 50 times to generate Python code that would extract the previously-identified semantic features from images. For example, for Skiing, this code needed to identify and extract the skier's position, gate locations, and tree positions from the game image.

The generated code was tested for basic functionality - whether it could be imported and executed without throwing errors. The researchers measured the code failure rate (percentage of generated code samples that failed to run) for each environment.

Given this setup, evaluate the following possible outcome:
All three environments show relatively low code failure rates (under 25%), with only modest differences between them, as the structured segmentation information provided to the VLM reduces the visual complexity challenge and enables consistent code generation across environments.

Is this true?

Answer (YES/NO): NO